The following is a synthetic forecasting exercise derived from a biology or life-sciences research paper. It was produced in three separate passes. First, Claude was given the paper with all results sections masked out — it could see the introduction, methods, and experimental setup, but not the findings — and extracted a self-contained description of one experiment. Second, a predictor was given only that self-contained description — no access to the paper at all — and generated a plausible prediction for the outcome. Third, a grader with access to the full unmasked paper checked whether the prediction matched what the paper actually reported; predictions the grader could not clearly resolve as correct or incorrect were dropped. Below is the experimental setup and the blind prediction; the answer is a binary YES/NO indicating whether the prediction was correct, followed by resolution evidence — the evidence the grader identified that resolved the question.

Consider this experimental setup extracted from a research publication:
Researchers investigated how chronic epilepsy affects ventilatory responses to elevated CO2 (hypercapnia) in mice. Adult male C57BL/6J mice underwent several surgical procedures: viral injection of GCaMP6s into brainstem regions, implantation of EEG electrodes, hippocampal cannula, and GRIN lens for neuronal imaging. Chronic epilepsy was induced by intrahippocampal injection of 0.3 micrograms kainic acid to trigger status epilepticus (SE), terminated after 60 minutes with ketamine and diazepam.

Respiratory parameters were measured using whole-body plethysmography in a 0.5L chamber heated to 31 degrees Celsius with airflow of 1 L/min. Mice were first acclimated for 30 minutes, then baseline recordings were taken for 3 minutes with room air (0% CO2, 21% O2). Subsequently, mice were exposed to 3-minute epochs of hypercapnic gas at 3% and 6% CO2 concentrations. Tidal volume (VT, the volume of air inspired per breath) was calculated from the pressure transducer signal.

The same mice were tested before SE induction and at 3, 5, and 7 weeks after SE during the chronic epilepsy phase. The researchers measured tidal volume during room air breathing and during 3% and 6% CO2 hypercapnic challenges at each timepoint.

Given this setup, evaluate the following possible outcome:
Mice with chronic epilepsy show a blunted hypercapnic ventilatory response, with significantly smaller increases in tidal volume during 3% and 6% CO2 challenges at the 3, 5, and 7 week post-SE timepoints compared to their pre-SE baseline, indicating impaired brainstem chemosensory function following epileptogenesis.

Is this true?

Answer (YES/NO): NO